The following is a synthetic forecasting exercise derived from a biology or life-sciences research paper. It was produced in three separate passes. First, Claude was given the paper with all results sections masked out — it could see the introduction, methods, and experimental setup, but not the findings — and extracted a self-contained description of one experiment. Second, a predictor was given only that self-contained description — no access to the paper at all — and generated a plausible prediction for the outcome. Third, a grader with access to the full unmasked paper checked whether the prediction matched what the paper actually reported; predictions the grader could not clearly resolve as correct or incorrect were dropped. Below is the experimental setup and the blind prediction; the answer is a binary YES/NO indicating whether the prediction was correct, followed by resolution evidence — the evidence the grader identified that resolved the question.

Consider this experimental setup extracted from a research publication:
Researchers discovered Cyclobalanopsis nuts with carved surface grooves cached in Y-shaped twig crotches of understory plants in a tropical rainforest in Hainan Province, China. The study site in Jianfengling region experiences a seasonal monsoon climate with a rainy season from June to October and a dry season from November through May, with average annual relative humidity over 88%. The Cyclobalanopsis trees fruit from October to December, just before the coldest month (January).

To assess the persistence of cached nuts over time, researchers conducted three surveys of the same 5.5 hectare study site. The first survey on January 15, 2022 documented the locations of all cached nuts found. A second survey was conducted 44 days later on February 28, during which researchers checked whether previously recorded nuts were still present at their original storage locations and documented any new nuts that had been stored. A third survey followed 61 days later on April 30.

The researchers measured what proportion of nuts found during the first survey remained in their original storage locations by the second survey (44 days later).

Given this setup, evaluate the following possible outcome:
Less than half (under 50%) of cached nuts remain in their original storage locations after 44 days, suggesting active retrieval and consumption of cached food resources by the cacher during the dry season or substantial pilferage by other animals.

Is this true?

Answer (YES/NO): NO